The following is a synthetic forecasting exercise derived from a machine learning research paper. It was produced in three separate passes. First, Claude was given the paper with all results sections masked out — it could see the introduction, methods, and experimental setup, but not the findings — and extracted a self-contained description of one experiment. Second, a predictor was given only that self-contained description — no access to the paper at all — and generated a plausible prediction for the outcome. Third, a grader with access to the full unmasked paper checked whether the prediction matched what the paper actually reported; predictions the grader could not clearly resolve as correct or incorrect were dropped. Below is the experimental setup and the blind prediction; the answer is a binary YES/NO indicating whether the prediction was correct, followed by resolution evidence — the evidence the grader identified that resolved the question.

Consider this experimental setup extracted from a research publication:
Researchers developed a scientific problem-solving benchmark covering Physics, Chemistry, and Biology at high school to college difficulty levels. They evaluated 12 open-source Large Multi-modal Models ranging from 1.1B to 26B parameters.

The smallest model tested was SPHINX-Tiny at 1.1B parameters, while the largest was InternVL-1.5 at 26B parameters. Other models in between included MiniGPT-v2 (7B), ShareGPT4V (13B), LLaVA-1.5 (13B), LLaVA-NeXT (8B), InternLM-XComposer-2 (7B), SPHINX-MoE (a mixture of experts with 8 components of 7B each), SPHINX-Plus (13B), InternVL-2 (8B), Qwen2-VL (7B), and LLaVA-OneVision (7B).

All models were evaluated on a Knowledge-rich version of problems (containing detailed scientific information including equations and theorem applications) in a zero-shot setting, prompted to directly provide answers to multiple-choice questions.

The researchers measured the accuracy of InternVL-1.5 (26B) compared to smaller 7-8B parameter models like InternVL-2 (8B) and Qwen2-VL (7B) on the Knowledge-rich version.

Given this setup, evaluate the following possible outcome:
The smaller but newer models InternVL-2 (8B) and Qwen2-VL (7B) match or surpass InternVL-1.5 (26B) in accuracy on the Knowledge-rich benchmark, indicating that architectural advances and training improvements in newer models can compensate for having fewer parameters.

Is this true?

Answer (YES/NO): YES